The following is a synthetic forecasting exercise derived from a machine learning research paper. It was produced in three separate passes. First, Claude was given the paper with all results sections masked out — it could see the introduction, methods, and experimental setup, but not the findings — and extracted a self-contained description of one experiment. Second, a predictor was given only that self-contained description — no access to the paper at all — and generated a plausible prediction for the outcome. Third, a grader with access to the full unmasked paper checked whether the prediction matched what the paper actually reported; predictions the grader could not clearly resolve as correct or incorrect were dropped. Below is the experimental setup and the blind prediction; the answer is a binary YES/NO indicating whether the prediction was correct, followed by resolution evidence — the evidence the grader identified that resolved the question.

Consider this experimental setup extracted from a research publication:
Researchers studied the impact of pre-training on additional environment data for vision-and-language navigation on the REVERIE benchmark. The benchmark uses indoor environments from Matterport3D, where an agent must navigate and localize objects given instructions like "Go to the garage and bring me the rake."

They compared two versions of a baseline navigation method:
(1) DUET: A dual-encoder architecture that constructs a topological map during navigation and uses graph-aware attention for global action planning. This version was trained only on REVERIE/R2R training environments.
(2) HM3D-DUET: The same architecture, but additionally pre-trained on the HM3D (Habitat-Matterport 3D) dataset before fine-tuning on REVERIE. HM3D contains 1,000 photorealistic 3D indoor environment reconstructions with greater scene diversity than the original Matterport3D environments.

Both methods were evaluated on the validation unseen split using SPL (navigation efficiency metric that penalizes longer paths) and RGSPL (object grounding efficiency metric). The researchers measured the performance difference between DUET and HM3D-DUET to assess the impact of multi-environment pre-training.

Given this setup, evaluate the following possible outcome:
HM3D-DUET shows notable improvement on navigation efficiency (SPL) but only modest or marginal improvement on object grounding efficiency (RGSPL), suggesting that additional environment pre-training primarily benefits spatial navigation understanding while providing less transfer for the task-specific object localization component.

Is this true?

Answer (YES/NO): NO